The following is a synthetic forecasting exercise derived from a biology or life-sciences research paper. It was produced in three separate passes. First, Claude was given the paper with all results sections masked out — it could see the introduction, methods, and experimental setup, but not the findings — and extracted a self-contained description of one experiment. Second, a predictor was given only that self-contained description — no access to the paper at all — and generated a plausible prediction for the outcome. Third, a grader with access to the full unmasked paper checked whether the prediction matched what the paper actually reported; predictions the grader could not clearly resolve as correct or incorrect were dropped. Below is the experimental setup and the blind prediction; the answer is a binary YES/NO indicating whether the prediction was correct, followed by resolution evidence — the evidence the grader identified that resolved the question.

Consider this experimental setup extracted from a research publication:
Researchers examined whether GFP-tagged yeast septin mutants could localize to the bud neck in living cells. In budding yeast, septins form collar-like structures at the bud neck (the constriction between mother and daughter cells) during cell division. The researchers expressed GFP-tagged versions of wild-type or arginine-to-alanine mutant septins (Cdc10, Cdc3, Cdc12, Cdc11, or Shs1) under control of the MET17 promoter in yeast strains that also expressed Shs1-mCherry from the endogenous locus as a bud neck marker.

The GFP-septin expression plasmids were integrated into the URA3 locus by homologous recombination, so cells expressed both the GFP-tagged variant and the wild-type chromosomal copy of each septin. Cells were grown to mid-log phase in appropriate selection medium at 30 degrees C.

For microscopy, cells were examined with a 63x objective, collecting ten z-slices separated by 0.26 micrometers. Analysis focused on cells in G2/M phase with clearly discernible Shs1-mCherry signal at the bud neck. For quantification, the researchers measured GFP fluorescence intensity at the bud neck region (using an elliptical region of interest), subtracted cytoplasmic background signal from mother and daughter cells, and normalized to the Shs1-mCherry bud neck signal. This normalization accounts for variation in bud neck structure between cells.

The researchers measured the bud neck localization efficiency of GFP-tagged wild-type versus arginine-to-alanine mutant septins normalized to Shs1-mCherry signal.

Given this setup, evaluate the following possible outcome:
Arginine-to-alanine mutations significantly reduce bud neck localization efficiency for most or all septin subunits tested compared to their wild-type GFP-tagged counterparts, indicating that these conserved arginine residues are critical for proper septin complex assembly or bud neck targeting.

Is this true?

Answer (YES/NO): YES